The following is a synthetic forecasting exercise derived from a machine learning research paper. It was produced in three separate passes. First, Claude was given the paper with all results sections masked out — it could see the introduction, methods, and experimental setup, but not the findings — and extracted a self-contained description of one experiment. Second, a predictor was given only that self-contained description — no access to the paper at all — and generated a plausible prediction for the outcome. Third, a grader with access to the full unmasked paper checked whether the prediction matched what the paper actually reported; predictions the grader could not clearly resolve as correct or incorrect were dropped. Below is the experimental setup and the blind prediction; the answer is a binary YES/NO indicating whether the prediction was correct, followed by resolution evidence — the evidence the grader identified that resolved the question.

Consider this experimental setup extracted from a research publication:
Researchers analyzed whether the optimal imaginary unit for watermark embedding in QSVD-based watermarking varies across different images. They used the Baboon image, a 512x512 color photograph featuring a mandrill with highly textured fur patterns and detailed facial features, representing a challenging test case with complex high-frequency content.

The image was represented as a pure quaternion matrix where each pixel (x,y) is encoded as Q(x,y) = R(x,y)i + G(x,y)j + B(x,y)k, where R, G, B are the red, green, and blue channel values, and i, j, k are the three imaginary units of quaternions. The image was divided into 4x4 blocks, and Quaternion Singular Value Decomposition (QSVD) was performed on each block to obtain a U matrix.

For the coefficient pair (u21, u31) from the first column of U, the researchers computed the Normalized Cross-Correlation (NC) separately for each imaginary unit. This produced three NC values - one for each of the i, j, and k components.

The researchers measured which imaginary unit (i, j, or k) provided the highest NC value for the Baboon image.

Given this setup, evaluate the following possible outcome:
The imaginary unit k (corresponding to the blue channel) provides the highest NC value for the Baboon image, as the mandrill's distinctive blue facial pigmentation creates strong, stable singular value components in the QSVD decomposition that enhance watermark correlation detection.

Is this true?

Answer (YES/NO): NO